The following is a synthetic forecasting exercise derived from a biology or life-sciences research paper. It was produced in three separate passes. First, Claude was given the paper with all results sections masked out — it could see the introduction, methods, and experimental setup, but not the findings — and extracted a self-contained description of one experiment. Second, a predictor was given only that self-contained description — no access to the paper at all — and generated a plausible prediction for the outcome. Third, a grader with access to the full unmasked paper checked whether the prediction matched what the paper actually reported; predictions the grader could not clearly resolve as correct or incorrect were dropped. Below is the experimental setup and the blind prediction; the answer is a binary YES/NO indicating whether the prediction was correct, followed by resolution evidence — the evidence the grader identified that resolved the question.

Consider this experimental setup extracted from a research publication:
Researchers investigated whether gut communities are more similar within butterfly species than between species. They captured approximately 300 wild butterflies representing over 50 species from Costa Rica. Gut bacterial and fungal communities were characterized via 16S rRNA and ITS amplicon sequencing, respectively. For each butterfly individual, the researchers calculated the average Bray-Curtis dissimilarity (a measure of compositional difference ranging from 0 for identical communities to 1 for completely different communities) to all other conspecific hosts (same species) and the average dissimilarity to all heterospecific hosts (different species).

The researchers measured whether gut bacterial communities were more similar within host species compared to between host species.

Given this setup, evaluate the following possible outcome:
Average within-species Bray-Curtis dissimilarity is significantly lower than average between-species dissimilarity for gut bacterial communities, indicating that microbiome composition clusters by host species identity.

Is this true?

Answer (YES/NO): YES